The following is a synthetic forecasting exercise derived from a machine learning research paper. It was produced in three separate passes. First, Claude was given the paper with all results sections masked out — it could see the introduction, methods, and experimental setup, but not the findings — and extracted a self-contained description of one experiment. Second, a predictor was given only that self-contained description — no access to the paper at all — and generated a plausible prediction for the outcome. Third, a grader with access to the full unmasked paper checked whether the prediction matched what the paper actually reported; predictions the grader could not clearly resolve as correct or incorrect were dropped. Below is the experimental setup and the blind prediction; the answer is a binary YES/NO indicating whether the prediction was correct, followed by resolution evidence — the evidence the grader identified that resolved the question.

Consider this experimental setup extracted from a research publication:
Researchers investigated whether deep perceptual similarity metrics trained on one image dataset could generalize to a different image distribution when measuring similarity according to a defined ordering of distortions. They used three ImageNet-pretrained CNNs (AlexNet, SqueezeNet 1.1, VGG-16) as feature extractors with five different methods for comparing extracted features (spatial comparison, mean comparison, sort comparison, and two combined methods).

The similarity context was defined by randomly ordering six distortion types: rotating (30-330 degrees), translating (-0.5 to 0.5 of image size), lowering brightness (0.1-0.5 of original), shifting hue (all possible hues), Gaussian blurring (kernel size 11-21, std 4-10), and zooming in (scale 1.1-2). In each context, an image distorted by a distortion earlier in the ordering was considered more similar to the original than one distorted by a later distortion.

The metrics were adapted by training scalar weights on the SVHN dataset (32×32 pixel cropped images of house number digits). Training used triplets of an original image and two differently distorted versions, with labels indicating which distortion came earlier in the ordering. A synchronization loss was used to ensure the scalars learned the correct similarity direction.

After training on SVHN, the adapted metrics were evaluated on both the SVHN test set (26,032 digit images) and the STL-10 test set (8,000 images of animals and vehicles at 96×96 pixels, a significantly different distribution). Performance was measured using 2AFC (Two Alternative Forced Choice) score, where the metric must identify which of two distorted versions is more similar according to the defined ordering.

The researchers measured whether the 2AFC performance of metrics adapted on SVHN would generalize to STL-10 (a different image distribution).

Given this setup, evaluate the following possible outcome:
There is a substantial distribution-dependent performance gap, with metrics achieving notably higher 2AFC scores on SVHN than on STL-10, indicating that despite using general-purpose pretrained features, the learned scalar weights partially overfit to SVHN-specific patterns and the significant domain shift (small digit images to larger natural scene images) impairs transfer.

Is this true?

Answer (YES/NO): YES